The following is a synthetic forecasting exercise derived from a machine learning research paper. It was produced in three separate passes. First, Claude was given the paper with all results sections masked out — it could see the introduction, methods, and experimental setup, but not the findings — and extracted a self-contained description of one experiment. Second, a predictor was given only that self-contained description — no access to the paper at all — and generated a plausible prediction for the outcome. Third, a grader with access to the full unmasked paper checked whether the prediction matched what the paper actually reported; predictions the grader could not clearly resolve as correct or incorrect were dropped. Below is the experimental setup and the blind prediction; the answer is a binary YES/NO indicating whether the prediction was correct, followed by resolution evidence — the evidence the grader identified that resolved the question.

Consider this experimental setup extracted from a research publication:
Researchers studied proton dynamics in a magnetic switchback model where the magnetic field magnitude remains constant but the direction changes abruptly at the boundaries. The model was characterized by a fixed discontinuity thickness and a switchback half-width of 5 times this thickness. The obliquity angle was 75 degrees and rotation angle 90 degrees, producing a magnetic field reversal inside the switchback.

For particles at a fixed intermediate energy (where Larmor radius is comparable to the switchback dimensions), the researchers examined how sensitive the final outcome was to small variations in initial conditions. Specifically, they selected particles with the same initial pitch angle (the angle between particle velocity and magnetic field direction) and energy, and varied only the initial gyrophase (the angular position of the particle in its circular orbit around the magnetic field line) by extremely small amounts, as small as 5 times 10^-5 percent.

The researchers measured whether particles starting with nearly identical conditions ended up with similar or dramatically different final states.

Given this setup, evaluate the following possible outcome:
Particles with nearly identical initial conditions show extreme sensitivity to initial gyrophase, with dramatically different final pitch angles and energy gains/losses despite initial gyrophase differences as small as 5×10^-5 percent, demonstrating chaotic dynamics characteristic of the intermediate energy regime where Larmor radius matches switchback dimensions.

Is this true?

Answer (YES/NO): NO